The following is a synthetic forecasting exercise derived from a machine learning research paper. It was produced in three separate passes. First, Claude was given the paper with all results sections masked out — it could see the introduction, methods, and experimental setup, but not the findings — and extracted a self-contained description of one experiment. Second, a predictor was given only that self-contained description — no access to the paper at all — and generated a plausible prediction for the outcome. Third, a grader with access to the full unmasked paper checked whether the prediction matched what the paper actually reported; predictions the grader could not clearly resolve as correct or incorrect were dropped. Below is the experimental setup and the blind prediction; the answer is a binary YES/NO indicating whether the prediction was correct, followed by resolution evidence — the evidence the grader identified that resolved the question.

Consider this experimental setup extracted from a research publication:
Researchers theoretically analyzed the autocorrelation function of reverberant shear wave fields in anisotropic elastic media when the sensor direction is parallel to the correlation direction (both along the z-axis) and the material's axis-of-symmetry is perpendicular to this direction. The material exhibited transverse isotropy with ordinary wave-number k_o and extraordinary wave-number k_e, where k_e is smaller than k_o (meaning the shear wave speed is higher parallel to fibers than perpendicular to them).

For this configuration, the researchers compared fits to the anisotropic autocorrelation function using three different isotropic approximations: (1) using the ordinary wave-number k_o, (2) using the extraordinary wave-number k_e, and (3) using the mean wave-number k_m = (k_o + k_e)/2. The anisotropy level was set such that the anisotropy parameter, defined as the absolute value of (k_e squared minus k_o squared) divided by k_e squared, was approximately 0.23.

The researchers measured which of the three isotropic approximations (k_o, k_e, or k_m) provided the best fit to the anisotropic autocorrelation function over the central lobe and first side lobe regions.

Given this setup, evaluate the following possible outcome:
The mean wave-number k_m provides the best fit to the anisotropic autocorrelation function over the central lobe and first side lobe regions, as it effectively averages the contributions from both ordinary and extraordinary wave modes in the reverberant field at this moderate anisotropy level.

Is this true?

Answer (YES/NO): YES